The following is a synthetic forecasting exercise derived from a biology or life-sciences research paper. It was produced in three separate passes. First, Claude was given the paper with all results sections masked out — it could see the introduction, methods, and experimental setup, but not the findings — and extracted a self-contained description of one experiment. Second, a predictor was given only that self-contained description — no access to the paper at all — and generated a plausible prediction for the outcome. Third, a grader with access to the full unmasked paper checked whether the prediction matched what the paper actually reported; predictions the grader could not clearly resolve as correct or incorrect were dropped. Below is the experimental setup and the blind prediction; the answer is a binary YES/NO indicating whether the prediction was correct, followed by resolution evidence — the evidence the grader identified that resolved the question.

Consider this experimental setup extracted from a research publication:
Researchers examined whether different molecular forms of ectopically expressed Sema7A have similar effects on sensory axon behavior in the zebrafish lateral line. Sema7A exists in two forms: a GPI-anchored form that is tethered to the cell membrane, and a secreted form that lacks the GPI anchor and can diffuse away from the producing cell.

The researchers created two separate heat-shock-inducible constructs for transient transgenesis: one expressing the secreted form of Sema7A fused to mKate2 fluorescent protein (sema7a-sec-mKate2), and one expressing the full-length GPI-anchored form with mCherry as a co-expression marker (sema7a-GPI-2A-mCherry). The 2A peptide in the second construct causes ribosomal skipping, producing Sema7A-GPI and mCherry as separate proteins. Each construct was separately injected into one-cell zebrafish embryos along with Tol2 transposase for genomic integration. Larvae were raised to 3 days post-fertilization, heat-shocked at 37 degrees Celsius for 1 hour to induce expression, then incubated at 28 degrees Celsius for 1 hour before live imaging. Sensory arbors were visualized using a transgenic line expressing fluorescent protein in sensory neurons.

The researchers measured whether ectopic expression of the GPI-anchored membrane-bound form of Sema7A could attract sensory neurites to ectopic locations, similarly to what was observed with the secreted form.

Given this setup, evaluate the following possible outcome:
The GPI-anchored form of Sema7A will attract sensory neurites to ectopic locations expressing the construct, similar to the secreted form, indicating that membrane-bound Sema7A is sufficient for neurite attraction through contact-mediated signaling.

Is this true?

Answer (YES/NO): NO